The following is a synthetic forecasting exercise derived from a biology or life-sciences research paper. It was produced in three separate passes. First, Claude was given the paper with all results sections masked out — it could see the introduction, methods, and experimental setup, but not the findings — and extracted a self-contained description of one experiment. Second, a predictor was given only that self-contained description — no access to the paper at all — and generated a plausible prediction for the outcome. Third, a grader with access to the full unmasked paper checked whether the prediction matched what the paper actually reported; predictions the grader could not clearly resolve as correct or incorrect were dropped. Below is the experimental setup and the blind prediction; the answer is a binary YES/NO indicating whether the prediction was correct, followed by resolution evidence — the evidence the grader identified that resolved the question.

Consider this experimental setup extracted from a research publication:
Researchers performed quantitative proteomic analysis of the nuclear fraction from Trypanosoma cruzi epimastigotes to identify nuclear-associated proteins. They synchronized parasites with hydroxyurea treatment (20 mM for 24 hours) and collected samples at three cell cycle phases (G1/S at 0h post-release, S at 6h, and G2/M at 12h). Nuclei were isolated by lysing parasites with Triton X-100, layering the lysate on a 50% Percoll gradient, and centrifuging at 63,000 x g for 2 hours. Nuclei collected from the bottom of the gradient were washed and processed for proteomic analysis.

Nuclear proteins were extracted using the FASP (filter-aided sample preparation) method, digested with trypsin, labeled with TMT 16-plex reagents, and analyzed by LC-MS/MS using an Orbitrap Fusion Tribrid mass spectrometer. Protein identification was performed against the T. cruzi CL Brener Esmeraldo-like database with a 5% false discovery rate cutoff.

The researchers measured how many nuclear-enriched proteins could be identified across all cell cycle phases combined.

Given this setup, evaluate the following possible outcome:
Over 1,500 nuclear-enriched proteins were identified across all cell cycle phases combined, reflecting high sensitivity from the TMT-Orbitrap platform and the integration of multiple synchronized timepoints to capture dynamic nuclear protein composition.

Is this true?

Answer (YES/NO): YES